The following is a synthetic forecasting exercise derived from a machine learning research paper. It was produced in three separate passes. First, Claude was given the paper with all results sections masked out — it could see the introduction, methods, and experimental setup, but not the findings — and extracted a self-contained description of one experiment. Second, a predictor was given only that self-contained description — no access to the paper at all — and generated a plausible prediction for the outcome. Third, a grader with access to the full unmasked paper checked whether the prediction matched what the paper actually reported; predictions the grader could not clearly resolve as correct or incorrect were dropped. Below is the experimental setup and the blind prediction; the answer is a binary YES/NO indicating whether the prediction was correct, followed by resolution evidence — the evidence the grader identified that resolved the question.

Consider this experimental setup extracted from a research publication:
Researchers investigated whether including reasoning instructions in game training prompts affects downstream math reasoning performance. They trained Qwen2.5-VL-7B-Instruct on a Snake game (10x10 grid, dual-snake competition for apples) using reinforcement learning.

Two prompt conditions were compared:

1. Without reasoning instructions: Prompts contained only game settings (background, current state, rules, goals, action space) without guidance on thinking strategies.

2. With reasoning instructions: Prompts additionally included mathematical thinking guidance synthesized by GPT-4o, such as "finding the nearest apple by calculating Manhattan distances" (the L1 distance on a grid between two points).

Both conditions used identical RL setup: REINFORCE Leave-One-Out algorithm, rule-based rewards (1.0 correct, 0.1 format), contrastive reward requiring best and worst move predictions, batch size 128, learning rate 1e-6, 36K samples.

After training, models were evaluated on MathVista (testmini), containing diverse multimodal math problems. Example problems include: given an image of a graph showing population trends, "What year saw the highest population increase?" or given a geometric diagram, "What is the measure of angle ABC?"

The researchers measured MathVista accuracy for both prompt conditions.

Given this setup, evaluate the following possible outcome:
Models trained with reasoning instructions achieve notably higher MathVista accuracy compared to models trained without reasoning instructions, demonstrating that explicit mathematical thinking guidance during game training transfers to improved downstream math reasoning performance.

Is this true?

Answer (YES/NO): YES